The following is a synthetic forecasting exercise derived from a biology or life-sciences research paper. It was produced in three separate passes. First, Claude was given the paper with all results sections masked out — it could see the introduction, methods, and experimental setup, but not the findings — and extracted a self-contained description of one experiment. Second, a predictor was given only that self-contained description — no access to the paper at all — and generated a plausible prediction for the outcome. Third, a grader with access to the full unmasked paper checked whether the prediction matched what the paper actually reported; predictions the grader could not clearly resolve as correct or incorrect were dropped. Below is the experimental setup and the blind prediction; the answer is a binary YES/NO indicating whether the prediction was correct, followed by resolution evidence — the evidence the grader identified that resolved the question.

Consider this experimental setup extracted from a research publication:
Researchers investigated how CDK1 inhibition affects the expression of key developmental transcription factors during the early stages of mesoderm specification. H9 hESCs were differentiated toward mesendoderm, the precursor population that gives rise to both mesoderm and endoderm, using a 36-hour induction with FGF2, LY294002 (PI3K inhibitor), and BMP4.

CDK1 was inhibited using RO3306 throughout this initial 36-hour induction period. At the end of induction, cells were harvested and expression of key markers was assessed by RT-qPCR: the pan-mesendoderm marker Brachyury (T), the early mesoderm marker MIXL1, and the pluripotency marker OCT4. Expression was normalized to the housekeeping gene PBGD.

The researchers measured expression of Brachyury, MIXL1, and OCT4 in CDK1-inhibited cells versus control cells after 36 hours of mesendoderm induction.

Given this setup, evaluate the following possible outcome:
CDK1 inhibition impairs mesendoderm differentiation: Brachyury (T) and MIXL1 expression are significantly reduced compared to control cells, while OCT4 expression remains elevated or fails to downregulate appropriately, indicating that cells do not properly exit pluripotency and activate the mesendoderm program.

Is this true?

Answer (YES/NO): NO